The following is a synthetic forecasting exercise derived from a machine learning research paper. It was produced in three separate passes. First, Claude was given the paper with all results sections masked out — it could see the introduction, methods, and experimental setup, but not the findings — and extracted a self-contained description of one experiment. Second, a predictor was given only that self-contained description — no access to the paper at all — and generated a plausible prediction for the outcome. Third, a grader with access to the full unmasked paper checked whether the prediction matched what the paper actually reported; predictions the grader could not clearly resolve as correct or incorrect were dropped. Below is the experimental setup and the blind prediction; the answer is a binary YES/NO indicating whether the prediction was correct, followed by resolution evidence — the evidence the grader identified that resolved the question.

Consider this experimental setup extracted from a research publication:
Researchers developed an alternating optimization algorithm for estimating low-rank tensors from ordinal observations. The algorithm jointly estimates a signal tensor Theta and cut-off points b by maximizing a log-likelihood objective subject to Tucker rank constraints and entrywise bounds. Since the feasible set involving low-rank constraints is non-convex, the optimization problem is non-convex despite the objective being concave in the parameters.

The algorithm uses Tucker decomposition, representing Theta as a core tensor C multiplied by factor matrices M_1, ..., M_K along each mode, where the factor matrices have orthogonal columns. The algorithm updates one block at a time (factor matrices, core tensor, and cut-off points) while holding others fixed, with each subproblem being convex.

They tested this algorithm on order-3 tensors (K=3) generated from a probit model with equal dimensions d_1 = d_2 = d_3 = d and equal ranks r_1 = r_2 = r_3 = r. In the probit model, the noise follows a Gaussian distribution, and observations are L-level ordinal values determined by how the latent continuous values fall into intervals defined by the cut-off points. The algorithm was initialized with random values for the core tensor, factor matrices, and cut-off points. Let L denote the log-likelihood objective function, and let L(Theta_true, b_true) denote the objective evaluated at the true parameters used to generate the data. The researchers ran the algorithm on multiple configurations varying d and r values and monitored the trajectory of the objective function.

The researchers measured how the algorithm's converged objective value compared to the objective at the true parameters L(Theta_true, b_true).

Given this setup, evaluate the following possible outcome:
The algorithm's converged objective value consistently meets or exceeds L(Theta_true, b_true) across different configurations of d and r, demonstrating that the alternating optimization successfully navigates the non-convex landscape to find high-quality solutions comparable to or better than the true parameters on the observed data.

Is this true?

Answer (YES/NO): YES